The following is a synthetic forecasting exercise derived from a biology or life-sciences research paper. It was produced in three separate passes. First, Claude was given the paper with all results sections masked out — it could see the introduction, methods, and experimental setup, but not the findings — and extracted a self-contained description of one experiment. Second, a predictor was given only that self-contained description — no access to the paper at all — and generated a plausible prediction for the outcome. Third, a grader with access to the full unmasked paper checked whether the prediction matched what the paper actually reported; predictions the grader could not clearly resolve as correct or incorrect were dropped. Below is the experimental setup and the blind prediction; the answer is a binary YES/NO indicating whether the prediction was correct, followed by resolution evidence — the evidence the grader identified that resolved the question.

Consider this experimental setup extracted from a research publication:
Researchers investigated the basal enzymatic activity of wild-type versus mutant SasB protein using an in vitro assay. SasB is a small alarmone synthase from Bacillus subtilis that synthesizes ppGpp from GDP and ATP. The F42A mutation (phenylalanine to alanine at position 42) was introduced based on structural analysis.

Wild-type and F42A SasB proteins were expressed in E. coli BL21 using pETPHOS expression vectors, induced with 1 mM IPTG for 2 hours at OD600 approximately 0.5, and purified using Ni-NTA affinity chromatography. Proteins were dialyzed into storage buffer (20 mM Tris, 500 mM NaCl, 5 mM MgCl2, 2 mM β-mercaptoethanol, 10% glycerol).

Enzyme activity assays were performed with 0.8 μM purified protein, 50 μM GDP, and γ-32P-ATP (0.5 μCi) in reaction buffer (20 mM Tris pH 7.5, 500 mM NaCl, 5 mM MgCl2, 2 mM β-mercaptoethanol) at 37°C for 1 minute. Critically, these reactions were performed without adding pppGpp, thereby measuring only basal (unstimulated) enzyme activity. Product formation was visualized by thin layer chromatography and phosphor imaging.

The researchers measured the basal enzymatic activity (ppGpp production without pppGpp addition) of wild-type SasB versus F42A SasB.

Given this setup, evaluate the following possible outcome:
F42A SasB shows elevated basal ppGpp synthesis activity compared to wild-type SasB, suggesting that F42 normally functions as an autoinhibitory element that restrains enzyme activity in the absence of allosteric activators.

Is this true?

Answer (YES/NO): NO